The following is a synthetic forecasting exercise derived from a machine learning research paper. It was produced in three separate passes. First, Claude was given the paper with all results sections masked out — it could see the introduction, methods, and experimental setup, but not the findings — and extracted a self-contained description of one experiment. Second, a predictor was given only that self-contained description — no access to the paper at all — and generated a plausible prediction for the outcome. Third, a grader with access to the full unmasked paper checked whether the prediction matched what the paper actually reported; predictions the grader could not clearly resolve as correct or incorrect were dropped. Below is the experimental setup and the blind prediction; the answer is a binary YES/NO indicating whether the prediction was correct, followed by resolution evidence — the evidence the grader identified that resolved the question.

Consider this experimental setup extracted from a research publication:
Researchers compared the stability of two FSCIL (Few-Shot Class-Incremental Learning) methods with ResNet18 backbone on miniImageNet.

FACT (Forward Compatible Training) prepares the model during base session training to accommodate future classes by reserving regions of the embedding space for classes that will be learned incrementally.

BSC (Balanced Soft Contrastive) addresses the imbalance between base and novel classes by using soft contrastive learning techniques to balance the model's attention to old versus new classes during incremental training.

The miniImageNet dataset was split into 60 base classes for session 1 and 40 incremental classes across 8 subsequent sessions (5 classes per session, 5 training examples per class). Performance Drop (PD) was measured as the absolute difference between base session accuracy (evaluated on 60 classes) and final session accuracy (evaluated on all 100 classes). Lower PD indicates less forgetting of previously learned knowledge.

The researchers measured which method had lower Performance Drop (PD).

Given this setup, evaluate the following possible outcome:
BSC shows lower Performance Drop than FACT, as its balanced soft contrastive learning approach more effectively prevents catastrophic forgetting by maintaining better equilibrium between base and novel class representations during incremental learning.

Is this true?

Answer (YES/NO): YES